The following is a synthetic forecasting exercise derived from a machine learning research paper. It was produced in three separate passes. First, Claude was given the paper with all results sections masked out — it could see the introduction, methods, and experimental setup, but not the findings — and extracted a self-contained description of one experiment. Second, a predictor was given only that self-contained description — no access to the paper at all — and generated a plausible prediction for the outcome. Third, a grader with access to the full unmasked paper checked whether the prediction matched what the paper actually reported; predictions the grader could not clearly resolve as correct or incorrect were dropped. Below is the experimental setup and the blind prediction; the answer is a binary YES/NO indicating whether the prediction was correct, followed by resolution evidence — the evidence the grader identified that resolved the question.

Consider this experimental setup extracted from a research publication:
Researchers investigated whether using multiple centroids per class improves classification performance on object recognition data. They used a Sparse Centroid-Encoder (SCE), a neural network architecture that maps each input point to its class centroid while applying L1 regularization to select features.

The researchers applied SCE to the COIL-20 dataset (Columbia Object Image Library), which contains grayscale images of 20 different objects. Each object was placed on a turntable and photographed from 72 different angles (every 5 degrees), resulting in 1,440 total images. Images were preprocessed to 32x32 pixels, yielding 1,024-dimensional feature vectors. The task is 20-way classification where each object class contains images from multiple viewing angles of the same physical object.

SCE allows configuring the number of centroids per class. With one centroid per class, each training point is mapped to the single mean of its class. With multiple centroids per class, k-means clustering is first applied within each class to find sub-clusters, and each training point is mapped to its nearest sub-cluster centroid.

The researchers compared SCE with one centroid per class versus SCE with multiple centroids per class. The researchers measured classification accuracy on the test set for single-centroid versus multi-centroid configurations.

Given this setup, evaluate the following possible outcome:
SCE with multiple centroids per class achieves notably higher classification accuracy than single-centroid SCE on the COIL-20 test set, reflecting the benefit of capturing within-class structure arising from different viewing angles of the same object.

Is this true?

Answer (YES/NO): NO